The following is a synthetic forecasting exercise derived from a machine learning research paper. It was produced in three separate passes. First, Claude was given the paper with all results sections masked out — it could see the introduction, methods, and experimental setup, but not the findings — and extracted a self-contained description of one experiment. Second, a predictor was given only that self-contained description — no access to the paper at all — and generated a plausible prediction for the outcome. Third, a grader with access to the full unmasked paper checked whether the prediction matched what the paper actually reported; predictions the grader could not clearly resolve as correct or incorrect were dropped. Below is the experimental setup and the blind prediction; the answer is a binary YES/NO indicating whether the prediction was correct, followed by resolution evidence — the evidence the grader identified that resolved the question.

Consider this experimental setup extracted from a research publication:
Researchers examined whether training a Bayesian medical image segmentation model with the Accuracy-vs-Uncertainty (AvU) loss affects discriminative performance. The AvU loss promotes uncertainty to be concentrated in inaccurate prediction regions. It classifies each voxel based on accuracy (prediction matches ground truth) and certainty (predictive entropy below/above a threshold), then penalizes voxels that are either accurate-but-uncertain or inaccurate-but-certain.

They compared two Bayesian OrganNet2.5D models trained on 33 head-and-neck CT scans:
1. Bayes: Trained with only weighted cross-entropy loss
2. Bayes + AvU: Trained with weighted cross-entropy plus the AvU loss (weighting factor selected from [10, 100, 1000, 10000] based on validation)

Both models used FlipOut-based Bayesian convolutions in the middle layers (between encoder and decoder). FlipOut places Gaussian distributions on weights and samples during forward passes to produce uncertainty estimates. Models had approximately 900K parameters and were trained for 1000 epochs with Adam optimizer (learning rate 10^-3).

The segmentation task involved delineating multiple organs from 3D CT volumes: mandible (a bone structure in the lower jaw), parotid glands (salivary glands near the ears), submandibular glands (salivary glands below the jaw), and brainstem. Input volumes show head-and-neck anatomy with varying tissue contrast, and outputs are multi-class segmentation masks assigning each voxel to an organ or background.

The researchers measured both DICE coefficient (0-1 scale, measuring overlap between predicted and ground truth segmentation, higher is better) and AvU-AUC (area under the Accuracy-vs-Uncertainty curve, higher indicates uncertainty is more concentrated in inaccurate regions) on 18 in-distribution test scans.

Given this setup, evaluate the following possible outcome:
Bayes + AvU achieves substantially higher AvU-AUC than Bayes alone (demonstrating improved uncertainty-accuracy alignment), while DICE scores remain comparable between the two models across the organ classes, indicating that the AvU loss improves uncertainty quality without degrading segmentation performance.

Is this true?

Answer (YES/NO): YES